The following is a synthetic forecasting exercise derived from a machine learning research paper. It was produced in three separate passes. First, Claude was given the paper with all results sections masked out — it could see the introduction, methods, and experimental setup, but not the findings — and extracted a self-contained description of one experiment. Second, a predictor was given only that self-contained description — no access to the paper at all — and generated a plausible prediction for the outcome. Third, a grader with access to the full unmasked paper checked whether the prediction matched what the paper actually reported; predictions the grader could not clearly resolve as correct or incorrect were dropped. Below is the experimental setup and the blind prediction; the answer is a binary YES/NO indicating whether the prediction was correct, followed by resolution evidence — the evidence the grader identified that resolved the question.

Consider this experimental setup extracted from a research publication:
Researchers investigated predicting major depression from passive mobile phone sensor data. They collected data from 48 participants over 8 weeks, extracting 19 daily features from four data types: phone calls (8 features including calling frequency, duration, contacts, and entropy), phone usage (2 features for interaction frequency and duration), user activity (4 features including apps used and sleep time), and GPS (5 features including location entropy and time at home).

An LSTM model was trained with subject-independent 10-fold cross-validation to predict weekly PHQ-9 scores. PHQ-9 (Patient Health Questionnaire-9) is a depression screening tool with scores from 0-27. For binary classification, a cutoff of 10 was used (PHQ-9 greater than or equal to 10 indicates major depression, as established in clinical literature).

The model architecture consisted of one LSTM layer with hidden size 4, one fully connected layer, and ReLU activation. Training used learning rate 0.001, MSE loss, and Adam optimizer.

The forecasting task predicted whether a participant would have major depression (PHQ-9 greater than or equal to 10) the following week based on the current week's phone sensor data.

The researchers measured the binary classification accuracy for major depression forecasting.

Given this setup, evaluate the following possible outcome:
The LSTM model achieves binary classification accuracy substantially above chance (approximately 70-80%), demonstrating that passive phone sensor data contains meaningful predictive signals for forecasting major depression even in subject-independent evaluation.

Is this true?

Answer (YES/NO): YES